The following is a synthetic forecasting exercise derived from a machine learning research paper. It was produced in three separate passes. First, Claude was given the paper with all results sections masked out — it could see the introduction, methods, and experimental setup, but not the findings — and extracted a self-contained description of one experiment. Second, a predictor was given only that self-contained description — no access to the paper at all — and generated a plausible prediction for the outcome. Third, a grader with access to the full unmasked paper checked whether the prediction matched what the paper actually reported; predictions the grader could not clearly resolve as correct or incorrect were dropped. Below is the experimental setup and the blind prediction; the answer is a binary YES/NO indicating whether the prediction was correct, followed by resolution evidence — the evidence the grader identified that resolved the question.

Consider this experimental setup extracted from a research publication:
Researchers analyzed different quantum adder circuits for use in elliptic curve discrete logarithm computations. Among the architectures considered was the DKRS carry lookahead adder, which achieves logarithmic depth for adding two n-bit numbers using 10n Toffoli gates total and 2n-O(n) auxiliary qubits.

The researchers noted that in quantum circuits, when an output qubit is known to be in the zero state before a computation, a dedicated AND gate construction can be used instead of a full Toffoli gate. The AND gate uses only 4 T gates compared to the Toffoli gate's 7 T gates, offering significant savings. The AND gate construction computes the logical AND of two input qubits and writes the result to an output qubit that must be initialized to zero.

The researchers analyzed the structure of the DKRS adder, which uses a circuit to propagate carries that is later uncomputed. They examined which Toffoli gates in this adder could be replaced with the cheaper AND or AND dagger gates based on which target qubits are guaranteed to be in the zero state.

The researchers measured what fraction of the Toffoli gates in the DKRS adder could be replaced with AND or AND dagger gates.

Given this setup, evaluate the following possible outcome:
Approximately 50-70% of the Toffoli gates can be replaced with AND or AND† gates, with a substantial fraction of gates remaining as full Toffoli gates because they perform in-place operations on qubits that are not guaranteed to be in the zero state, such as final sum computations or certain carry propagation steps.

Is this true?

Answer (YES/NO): NO